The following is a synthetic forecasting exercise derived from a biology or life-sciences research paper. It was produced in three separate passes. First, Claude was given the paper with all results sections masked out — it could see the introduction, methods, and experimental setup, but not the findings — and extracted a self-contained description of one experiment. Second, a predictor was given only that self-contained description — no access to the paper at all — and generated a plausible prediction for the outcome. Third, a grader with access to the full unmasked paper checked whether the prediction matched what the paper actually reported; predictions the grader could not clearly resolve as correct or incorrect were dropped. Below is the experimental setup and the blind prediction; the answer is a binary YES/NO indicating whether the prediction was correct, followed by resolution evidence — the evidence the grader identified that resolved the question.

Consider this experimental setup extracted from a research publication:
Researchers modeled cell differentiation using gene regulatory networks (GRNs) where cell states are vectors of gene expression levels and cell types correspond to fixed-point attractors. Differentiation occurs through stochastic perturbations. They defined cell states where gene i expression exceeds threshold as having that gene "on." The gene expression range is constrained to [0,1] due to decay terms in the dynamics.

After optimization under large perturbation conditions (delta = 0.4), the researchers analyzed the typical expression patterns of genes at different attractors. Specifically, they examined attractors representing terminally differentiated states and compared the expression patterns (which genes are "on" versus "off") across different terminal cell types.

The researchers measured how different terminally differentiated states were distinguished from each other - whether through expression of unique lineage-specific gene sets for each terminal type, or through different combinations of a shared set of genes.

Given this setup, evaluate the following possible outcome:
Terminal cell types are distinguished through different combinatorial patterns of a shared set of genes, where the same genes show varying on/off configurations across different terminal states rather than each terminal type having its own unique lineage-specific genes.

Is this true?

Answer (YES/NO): YES